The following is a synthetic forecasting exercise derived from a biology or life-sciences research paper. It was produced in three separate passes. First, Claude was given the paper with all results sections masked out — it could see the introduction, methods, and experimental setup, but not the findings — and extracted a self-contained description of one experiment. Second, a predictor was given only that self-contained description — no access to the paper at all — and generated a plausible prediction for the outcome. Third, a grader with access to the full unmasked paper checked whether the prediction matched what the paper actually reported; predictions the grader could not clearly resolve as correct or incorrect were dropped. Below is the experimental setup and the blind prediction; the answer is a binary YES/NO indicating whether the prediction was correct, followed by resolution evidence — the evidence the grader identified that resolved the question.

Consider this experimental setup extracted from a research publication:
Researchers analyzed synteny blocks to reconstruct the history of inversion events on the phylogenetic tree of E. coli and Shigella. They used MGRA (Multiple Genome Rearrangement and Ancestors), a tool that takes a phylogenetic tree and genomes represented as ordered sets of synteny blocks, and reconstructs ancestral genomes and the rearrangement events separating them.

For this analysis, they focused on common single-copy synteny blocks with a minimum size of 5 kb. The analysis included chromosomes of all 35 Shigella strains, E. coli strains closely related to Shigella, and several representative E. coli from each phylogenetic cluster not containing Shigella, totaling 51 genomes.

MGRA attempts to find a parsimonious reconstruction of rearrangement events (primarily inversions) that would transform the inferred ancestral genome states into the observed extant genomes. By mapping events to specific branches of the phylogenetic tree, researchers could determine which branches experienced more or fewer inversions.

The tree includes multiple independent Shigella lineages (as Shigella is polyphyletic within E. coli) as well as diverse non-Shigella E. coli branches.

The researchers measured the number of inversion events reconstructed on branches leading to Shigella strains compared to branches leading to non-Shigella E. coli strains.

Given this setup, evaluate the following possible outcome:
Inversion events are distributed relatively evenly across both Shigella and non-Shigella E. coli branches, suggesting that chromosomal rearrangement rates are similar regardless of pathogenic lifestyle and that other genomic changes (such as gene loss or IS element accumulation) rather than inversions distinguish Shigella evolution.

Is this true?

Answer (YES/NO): NO